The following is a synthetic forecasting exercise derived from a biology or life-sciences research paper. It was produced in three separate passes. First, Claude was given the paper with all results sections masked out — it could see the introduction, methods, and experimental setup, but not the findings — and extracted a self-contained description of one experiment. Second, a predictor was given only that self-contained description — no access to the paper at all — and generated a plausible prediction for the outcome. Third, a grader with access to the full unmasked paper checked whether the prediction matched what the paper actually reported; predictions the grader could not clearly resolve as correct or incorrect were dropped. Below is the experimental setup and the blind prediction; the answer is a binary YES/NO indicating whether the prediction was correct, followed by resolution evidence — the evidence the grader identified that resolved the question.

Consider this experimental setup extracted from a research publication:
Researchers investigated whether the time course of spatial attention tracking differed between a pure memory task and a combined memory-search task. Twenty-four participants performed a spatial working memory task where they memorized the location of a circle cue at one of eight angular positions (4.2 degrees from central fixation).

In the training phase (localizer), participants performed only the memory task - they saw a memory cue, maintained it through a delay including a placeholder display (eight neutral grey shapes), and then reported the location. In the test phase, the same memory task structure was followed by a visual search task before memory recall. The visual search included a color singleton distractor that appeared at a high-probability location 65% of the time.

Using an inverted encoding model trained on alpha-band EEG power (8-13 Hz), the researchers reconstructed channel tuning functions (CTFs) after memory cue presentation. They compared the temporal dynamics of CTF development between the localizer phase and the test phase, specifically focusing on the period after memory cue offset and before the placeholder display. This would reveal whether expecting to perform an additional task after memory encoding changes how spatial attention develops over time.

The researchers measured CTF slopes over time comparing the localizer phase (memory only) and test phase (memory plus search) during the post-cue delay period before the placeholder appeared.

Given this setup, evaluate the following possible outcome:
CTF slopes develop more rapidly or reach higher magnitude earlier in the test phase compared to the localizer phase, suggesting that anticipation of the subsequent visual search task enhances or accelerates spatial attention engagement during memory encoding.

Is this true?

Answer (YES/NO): NO